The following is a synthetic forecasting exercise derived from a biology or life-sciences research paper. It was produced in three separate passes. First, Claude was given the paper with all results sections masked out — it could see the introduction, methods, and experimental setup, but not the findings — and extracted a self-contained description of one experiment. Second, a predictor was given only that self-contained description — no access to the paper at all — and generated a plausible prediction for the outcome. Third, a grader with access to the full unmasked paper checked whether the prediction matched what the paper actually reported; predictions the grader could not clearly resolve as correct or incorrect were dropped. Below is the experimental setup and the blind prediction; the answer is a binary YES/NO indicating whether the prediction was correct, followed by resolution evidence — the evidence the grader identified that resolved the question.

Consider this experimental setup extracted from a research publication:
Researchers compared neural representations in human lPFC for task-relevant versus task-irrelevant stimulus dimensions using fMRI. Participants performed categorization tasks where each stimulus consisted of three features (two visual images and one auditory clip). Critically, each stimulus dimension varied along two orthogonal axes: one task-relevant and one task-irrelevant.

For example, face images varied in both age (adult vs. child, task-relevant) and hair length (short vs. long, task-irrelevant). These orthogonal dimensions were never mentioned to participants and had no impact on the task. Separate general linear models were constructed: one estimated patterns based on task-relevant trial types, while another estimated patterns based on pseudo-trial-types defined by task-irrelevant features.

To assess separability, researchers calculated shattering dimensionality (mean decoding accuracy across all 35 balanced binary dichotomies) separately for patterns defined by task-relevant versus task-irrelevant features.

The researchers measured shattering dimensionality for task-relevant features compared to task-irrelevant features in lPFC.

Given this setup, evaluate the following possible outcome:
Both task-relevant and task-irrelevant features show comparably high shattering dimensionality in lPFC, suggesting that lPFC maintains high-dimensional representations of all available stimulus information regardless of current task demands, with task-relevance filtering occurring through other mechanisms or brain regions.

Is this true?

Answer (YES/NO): NO